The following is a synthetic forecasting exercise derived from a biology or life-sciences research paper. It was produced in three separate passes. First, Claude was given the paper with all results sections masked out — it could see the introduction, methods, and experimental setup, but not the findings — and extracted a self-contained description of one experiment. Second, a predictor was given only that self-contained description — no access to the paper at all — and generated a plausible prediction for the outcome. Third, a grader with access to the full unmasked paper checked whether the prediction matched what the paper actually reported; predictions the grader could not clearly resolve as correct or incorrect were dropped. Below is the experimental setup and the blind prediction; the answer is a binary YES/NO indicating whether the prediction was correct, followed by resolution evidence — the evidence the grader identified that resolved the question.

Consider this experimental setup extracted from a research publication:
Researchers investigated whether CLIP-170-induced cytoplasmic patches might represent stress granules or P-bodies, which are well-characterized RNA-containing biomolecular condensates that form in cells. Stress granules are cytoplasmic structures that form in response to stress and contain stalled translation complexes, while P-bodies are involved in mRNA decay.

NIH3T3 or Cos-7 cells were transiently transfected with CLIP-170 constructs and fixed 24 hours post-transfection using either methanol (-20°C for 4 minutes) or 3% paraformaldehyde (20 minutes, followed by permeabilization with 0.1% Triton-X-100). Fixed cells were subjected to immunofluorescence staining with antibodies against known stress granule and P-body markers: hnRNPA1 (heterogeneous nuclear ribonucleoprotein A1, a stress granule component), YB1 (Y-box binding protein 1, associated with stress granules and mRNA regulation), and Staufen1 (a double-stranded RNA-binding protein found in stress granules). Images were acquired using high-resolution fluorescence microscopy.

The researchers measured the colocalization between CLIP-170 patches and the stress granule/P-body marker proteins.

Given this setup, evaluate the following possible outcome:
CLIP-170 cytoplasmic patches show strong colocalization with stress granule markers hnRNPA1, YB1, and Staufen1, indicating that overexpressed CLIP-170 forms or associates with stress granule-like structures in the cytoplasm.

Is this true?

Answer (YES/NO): NO